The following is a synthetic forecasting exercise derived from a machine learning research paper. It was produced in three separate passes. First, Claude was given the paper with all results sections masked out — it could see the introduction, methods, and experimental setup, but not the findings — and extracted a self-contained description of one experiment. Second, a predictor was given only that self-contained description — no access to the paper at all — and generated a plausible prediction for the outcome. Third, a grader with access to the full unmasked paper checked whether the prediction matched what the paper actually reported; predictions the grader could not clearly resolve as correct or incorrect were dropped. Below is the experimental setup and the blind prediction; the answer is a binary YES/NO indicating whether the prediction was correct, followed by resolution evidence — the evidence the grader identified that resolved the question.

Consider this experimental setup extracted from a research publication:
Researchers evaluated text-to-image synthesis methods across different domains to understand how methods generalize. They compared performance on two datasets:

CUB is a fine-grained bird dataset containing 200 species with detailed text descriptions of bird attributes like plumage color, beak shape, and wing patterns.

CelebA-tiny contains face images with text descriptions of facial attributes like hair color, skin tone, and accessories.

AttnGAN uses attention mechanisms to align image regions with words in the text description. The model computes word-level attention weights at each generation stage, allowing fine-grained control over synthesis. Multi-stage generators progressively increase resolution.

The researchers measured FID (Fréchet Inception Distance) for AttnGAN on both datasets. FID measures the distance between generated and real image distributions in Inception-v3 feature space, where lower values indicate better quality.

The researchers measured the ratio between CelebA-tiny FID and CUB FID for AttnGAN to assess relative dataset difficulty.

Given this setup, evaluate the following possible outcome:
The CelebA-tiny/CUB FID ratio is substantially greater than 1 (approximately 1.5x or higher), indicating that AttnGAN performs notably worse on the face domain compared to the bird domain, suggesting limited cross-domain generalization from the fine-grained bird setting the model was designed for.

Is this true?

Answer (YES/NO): YES